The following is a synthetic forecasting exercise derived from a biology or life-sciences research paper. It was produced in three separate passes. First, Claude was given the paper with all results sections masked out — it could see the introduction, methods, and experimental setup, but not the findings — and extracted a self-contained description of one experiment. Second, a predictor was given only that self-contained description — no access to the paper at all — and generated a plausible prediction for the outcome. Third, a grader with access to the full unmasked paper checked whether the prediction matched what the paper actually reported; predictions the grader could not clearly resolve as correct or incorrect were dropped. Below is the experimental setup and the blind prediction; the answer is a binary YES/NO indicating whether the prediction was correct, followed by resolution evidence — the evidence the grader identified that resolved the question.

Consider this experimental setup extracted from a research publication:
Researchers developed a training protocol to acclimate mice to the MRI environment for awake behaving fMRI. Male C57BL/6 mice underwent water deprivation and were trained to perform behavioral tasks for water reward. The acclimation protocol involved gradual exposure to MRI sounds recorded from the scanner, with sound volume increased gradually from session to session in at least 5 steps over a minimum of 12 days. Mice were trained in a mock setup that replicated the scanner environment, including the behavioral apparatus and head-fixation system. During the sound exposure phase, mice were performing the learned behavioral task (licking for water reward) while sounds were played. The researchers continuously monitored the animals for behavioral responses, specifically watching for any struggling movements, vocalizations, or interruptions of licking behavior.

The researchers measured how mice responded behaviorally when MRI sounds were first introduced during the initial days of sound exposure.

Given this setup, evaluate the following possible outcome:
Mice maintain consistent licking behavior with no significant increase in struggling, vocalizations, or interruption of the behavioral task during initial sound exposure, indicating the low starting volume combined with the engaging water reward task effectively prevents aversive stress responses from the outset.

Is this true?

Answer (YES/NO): NO